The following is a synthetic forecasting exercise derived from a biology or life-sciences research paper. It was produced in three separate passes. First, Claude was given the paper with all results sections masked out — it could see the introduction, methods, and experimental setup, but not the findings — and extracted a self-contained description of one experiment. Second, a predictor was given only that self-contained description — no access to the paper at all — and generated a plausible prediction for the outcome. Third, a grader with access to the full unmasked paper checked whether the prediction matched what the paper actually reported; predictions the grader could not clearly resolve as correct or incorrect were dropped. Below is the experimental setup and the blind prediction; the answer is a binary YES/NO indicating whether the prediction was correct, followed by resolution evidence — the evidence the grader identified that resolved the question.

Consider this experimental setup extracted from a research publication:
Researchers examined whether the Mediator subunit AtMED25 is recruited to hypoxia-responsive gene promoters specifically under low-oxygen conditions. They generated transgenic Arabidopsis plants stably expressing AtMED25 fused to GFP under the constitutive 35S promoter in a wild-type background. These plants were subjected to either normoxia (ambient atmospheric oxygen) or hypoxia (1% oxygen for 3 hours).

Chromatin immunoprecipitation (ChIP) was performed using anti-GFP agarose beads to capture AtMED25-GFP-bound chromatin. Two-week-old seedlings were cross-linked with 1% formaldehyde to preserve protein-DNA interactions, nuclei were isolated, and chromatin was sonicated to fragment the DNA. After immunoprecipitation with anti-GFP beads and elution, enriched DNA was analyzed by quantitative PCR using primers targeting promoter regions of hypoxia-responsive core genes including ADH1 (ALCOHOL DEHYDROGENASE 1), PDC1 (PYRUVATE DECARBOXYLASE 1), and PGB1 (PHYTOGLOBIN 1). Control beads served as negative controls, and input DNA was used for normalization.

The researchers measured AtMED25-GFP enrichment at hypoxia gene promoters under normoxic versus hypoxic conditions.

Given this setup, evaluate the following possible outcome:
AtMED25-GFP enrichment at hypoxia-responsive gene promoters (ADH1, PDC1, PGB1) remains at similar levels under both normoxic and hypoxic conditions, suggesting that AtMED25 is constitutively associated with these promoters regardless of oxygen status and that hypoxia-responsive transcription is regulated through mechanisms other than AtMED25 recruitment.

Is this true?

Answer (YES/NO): NO